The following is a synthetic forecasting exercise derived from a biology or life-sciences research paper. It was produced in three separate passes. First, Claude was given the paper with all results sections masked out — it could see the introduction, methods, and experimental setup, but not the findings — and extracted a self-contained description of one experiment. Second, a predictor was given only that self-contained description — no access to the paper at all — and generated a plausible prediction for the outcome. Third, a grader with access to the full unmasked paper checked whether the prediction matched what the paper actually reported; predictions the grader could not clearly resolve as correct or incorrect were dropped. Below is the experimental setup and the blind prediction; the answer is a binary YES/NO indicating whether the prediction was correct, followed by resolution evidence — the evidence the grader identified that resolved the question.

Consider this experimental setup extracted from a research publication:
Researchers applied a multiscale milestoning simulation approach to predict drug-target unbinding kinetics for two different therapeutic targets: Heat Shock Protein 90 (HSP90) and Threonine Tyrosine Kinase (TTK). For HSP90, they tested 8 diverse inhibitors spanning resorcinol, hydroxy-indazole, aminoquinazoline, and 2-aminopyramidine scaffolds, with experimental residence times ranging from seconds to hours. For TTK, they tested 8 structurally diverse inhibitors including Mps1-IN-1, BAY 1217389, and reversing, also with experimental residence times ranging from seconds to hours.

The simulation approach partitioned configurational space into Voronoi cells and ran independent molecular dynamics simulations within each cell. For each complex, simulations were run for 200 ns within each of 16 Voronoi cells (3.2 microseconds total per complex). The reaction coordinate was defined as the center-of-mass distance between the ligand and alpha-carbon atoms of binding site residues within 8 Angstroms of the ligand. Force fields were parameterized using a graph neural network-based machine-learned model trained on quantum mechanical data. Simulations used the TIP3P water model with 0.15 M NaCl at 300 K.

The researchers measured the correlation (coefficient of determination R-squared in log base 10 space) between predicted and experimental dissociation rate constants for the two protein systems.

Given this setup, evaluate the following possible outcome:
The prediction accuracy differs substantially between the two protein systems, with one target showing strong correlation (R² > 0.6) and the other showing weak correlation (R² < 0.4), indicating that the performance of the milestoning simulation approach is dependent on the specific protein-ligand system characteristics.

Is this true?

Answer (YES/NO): NO